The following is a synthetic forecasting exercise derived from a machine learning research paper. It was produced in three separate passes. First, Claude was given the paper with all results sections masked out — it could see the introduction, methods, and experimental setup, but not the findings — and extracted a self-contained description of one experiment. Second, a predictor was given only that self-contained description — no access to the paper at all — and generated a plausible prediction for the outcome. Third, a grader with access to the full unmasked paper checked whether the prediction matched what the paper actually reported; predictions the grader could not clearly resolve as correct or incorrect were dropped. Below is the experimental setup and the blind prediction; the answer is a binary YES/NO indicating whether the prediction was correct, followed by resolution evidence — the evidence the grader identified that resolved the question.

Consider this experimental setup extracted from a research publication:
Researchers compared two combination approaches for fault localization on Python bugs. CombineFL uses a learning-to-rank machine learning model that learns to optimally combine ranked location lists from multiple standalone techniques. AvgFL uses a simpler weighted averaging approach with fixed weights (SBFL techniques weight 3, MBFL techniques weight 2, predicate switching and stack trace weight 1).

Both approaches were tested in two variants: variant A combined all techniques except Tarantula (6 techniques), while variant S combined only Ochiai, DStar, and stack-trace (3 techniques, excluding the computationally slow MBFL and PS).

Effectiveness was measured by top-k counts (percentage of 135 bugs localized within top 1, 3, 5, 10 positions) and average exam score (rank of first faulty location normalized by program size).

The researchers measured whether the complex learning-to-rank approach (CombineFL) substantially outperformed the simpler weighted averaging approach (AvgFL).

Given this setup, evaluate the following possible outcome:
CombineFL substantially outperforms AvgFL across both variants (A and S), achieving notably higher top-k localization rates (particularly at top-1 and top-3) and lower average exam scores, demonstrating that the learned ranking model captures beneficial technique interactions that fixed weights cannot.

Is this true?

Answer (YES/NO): NO